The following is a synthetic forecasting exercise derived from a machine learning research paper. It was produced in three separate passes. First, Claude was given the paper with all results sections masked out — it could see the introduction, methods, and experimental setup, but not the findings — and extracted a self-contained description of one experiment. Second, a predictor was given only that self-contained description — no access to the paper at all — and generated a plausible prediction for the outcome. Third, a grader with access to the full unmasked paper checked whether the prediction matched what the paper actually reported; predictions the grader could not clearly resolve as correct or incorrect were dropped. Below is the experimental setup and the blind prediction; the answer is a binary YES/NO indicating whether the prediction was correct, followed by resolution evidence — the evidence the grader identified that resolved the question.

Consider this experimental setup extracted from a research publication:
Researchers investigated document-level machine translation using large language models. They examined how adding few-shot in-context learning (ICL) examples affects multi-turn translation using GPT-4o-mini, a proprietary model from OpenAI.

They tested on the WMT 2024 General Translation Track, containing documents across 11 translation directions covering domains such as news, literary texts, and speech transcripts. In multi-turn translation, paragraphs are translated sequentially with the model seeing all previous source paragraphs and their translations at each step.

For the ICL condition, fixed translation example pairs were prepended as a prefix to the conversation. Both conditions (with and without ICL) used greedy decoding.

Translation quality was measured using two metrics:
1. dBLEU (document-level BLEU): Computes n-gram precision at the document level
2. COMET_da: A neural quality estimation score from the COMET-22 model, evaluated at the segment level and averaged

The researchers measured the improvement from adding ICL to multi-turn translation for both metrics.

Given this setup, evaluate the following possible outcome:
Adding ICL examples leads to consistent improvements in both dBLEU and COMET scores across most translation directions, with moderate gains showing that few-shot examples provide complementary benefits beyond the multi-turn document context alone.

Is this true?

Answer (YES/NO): NO